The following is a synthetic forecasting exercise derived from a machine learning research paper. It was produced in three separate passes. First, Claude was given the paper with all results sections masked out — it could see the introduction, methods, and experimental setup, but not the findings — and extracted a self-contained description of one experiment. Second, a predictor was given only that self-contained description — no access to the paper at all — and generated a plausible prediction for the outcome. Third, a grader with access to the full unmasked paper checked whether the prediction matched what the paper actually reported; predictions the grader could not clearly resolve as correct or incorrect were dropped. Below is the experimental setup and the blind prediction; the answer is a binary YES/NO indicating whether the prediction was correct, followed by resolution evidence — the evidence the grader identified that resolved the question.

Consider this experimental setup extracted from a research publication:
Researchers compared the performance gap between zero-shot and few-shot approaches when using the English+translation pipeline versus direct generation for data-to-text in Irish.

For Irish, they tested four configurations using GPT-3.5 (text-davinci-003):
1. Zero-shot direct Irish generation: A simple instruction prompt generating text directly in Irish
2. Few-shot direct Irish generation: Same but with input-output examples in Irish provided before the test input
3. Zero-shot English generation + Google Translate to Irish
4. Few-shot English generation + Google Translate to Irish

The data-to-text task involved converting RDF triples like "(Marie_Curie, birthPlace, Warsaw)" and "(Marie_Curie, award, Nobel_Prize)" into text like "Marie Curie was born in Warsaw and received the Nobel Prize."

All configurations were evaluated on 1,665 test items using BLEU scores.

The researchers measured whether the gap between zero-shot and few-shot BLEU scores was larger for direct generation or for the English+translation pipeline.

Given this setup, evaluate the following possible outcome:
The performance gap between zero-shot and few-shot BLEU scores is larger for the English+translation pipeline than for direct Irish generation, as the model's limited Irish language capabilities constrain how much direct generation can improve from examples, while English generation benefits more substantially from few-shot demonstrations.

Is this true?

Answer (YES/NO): NO